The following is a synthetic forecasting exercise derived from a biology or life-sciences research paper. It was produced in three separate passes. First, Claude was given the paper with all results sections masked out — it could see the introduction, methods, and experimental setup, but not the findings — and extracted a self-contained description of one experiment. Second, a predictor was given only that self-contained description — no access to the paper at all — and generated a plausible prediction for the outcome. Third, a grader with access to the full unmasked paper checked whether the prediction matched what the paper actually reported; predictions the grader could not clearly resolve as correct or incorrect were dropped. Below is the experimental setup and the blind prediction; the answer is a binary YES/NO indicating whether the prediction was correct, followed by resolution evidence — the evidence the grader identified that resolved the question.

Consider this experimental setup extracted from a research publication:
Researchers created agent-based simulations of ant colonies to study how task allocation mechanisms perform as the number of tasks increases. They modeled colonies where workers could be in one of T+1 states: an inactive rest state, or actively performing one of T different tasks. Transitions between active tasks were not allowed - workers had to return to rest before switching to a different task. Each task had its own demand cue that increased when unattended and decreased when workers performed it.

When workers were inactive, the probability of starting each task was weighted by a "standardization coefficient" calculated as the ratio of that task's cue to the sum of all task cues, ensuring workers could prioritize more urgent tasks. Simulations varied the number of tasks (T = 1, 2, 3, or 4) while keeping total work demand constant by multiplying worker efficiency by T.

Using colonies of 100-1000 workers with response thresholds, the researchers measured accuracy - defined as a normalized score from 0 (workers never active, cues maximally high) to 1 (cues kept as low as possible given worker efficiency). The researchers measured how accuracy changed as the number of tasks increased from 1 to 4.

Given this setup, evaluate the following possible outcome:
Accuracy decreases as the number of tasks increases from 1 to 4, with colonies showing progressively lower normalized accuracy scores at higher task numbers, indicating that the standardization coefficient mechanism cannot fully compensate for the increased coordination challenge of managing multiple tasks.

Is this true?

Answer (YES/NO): NO